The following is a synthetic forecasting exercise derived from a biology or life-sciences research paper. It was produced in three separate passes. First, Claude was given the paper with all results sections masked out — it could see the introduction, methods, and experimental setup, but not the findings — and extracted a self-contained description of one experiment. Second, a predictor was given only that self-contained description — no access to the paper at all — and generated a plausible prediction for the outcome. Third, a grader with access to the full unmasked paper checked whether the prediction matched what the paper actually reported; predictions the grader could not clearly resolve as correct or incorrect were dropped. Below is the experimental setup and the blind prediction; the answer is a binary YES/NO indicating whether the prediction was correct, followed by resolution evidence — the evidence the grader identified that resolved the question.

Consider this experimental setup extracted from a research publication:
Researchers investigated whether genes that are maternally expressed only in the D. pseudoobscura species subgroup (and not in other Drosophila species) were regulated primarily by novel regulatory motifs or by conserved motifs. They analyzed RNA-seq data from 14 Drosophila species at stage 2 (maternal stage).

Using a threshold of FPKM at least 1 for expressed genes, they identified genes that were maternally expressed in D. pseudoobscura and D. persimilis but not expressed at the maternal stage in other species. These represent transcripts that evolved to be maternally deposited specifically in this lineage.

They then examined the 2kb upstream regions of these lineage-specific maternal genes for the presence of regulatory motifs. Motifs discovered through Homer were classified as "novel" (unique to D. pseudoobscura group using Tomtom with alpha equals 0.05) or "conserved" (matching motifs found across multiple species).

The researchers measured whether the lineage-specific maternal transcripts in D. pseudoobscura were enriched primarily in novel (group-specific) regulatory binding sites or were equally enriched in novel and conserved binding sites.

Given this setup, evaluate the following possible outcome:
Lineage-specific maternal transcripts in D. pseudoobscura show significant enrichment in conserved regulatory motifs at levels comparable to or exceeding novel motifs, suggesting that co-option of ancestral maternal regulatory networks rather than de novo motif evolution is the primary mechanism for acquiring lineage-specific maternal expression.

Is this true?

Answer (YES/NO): YES